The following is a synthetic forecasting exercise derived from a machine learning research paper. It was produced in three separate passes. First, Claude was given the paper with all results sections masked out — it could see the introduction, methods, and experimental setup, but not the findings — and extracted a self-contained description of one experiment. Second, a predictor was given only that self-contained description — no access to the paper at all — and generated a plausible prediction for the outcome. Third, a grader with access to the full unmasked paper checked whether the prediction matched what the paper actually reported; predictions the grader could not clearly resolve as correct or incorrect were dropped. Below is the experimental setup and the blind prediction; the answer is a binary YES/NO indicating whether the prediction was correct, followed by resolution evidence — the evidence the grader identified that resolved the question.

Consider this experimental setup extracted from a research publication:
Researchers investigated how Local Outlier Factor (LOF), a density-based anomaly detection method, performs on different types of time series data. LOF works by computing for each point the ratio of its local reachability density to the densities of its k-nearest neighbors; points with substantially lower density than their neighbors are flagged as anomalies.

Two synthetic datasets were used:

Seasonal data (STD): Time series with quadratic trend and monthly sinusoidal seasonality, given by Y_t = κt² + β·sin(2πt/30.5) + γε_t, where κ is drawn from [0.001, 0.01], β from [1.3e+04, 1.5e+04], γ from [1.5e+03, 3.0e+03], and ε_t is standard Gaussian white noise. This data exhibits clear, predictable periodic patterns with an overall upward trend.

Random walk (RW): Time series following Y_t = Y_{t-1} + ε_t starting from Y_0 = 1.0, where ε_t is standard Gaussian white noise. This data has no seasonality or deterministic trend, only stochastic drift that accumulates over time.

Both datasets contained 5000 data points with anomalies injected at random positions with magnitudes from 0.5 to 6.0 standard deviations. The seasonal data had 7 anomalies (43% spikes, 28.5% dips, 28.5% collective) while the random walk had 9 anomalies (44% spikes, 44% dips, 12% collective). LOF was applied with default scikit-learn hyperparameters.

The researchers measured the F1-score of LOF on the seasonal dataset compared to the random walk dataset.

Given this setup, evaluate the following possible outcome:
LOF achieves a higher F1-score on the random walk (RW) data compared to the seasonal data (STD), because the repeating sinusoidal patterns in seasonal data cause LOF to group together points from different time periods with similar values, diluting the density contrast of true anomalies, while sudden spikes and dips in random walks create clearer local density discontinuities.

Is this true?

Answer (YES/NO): YES